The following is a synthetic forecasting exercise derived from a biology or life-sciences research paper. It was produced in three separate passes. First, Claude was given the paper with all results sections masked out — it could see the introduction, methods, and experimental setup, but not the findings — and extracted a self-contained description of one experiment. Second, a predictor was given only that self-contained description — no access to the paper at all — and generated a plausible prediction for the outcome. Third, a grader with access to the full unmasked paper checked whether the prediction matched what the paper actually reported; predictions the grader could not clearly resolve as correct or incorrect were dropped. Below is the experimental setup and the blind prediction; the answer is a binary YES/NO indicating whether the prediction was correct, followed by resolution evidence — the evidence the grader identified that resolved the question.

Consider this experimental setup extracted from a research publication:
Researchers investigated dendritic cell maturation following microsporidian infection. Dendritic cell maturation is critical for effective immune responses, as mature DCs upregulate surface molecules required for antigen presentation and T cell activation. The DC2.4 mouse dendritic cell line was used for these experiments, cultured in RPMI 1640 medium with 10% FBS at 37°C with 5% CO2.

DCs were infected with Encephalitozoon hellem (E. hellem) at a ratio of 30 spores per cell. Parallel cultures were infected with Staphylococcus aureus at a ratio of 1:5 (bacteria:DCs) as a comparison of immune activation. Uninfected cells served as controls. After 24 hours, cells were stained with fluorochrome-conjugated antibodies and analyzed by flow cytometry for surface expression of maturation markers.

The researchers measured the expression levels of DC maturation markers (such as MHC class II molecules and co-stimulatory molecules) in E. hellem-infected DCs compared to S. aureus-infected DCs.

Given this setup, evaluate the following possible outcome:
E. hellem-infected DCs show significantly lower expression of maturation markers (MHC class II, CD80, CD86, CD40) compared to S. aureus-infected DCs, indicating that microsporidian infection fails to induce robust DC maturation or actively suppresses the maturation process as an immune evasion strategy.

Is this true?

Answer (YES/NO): YES